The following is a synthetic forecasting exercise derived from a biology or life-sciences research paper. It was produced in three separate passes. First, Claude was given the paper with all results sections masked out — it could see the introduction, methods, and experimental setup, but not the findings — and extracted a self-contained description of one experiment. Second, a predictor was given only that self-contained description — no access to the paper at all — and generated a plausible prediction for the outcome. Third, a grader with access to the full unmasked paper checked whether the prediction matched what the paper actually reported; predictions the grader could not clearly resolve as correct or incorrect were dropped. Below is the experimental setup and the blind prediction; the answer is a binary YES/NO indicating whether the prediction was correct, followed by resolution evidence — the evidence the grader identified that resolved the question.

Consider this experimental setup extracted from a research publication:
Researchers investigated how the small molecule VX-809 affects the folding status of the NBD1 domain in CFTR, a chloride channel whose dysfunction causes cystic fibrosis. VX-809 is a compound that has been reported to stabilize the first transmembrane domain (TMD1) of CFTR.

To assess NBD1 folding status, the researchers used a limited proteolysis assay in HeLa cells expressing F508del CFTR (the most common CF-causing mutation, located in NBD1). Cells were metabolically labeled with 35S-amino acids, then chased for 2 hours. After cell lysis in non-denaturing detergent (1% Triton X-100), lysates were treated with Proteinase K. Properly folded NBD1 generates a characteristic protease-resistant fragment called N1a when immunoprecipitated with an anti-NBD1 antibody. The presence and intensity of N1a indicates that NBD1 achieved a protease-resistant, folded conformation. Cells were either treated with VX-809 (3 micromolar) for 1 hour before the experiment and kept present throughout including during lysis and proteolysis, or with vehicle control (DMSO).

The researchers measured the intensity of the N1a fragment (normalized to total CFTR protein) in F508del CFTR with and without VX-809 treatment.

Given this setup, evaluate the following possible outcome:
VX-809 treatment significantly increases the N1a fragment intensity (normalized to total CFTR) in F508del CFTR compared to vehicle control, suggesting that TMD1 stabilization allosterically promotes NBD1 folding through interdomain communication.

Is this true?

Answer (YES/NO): NO